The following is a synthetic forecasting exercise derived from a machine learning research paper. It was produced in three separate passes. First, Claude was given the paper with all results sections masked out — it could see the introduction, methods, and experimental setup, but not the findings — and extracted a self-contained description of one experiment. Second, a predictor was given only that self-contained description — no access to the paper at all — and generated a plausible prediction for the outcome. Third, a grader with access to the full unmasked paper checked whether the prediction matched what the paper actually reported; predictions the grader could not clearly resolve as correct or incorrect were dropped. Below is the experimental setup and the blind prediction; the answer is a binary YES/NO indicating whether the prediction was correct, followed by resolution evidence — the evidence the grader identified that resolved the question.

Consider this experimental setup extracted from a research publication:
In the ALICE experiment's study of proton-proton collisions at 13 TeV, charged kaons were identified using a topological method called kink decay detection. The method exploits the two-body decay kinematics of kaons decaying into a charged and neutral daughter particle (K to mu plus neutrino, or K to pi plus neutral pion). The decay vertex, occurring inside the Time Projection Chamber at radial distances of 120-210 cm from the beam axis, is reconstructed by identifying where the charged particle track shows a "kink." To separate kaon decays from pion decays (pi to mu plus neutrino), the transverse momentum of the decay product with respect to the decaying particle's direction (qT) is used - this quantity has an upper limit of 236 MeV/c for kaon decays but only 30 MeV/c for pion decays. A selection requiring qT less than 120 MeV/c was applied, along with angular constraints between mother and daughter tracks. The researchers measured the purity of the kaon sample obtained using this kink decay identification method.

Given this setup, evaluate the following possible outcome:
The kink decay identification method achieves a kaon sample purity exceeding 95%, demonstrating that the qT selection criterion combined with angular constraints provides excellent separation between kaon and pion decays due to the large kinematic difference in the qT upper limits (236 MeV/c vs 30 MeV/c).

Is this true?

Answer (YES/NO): YES